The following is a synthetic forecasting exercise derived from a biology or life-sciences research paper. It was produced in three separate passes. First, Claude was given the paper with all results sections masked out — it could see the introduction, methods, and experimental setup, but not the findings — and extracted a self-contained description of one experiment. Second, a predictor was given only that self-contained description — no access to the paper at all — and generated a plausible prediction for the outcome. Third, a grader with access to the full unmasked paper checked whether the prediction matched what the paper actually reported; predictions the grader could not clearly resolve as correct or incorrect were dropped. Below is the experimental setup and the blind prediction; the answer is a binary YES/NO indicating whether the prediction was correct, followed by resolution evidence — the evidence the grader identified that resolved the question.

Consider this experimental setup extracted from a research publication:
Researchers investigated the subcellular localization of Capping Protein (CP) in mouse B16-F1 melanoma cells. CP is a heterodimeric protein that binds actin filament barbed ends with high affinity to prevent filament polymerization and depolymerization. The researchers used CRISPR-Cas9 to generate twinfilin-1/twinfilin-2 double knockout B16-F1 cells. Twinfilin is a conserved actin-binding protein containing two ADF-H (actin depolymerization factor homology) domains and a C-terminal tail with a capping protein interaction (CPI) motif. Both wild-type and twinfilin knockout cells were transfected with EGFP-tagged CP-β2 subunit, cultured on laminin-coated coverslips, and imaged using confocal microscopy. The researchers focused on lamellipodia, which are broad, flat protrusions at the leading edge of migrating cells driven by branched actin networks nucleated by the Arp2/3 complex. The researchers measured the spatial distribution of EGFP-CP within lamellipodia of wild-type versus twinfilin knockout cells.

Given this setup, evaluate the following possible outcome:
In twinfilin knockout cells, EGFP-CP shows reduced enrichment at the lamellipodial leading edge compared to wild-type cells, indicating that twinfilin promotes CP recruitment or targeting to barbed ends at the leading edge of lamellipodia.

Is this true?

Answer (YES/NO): NO